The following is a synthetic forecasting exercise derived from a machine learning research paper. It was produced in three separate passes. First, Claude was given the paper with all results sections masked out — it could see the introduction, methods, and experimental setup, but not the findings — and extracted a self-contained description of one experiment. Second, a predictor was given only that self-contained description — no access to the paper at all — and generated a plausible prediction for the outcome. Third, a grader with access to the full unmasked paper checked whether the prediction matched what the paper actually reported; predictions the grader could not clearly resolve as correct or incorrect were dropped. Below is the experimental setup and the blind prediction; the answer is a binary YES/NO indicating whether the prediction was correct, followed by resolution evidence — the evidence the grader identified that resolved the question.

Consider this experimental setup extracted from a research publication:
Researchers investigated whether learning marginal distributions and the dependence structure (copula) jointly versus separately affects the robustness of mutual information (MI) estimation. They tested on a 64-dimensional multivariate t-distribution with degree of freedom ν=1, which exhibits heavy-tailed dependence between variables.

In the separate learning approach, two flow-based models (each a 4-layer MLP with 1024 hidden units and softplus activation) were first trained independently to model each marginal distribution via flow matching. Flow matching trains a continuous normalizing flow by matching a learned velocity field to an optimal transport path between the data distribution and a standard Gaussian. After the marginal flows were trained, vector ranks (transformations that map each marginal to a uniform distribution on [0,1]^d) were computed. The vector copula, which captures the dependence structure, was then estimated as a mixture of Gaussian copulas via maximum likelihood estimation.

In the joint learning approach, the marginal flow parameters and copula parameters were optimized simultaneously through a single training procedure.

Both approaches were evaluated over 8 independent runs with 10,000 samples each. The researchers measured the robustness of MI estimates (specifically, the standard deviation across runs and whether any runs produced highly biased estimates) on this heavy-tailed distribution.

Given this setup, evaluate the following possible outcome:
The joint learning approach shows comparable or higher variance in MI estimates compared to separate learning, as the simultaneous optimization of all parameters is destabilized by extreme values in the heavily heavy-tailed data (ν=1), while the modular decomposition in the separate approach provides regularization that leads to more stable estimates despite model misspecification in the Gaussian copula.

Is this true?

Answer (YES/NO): YES